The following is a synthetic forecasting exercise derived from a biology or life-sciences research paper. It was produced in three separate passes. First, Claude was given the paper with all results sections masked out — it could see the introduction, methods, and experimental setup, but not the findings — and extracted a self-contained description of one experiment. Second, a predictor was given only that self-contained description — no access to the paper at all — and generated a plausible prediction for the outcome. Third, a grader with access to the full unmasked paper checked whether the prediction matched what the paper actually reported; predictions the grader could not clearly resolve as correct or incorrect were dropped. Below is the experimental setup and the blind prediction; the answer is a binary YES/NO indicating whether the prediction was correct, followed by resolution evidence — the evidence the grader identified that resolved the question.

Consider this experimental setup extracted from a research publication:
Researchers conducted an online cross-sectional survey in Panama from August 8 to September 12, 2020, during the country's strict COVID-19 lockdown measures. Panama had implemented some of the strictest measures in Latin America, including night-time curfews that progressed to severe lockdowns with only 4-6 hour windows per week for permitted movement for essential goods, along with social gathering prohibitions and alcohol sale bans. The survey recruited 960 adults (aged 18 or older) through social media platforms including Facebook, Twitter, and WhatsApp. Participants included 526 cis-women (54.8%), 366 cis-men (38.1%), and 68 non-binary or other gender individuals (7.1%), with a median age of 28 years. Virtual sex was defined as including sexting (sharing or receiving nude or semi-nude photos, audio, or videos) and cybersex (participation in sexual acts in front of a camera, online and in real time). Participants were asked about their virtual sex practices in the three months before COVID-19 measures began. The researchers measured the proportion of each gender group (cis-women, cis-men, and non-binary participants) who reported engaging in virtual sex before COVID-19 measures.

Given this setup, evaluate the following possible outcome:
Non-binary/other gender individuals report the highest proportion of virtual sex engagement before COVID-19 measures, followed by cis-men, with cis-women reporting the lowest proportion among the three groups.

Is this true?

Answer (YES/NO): NO